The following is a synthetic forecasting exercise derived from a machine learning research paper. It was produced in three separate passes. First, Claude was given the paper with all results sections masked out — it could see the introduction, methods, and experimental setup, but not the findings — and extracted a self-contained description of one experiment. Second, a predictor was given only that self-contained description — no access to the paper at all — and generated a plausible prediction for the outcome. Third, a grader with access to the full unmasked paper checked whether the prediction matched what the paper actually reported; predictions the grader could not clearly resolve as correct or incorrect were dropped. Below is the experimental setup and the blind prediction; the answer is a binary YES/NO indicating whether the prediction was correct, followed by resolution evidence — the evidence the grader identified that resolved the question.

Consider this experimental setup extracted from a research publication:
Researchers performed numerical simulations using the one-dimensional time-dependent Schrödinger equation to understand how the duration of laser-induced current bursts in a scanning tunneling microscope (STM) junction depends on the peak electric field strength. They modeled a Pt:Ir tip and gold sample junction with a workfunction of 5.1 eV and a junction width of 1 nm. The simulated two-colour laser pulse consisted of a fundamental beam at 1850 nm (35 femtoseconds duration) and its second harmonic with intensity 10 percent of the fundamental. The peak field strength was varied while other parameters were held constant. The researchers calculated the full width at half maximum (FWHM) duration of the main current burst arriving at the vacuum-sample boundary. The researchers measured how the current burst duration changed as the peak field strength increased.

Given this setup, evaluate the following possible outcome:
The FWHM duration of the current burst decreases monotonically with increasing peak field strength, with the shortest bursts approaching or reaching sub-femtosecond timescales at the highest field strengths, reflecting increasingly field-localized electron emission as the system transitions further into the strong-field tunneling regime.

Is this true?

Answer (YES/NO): NO